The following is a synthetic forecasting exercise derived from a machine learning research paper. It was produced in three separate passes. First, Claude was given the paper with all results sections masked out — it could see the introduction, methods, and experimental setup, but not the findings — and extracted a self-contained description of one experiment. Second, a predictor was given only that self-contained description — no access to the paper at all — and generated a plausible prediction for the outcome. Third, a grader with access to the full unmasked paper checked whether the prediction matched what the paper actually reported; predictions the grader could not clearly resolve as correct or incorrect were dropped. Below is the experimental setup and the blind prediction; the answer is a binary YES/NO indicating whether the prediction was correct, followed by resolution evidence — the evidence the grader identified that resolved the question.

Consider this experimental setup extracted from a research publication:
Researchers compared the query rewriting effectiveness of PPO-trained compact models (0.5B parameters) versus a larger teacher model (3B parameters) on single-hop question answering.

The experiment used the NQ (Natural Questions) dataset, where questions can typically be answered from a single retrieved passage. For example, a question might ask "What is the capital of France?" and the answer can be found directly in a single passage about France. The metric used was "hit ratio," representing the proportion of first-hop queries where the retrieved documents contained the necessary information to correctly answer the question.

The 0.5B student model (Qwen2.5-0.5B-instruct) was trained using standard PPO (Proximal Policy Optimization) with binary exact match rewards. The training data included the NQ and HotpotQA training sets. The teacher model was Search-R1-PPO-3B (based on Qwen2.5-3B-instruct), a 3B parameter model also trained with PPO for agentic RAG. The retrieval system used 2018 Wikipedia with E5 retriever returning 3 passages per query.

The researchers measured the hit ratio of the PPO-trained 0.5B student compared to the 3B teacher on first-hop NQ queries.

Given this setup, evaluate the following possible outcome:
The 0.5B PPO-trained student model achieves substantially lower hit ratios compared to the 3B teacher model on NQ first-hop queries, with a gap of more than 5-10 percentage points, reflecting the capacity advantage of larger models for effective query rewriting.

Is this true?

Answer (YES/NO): NO